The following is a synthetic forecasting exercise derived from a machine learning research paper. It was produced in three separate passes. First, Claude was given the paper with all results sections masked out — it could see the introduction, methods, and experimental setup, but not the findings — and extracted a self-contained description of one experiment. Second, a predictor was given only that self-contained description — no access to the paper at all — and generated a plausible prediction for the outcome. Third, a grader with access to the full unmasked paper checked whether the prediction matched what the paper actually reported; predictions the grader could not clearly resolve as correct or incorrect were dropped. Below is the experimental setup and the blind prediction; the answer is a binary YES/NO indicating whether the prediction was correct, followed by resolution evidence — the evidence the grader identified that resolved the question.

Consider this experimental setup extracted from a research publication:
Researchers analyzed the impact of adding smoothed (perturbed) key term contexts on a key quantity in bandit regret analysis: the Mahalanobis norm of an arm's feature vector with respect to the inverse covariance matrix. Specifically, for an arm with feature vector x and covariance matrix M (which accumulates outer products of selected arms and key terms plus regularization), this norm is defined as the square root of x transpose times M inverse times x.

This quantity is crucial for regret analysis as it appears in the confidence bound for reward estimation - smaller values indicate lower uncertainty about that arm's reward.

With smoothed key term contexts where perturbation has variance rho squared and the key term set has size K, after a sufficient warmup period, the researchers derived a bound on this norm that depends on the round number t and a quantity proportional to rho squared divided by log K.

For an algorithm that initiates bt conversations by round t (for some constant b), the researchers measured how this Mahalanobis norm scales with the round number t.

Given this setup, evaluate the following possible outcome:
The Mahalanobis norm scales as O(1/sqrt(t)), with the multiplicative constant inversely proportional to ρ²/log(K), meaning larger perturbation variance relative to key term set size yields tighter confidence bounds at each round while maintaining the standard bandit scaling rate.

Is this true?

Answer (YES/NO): NO